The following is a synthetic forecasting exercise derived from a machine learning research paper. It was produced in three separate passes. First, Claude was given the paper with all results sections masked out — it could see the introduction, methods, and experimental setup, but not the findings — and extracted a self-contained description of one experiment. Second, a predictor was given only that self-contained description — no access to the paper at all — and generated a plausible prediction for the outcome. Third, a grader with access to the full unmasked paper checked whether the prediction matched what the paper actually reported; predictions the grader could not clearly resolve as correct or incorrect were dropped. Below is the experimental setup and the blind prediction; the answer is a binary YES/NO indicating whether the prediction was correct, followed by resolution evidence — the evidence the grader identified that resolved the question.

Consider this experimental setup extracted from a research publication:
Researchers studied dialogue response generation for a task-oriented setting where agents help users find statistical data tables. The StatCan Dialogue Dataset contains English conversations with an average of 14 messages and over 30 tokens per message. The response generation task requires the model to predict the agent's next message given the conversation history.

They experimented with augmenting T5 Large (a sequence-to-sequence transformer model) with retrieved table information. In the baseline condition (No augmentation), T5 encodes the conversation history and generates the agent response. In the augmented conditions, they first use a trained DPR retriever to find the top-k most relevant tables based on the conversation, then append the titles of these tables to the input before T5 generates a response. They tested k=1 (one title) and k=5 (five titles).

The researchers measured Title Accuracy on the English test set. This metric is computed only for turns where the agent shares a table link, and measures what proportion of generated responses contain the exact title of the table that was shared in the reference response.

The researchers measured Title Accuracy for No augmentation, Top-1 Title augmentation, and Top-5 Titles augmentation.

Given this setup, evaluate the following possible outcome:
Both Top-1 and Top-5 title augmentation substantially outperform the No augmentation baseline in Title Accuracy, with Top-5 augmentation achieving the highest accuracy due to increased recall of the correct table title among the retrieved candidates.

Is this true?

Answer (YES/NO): NO